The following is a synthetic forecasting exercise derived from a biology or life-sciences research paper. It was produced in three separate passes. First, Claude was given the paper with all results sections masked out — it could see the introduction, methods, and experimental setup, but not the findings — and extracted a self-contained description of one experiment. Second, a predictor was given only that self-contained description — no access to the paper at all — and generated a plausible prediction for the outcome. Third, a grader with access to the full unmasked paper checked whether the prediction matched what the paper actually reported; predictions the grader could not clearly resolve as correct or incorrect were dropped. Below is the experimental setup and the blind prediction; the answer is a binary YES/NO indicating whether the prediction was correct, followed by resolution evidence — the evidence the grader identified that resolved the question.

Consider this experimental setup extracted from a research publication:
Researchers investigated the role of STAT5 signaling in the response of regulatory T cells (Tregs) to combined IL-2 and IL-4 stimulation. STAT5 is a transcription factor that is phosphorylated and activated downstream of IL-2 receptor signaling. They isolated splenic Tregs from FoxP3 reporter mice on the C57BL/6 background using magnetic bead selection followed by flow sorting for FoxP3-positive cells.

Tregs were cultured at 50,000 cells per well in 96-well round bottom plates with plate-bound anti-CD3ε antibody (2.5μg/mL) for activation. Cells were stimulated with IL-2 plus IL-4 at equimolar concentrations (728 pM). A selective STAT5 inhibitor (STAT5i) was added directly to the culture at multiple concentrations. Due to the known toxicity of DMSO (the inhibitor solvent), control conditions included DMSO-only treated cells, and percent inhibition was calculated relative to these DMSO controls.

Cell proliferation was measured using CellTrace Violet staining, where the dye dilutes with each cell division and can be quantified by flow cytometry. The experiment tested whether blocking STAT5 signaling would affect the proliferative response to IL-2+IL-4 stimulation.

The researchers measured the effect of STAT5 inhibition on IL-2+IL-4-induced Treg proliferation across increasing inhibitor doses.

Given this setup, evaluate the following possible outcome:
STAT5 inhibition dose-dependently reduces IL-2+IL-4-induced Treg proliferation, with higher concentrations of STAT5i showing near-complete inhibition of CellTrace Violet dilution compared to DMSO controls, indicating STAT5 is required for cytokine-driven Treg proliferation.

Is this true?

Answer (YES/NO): YES